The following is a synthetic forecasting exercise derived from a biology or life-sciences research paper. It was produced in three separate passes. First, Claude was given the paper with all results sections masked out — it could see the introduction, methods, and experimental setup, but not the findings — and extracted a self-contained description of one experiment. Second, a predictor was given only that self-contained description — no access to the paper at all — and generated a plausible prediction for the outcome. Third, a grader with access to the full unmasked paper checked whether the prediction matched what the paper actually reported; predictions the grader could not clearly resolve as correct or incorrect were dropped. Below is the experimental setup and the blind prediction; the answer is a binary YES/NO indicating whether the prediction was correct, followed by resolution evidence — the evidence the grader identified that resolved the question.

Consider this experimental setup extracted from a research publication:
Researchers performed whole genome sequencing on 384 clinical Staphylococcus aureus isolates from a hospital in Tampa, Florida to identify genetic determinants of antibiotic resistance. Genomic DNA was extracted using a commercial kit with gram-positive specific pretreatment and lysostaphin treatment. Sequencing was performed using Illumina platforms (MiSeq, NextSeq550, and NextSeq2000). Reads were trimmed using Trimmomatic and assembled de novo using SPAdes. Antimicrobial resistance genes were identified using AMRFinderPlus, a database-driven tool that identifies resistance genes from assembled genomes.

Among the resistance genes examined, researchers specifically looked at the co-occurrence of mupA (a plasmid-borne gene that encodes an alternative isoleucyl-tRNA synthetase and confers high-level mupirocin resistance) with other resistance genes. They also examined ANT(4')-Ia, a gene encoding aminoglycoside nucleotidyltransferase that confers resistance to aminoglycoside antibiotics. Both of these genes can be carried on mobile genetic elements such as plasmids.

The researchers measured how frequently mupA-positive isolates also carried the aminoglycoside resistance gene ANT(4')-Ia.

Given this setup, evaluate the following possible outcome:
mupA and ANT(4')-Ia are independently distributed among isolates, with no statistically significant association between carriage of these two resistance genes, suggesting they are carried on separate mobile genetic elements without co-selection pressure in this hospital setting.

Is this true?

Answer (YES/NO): NO